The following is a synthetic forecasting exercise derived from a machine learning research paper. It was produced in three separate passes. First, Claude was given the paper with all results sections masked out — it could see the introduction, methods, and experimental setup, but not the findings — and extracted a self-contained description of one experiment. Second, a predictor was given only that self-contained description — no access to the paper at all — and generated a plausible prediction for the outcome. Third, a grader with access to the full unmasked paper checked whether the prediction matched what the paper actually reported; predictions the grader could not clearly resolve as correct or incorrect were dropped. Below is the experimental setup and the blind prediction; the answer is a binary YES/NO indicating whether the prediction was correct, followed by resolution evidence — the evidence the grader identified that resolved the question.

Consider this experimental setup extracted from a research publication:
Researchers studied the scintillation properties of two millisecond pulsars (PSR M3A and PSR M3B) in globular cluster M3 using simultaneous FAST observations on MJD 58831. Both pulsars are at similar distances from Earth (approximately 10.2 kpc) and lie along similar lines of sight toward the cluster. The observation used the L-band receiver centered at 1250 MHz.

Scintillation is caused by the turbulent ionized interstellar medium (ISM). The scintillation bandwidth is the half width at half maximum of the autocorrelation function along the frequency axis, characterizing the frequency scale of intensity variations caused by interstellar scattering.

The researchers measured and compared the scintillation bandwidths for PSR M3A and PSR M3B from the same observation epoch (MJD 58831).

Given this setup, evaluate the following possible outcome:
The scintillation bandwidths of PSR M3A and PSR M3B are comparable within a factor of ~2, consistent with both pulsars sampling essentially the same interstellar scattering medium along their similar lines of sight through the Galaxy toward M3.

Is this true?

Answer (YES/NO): YES